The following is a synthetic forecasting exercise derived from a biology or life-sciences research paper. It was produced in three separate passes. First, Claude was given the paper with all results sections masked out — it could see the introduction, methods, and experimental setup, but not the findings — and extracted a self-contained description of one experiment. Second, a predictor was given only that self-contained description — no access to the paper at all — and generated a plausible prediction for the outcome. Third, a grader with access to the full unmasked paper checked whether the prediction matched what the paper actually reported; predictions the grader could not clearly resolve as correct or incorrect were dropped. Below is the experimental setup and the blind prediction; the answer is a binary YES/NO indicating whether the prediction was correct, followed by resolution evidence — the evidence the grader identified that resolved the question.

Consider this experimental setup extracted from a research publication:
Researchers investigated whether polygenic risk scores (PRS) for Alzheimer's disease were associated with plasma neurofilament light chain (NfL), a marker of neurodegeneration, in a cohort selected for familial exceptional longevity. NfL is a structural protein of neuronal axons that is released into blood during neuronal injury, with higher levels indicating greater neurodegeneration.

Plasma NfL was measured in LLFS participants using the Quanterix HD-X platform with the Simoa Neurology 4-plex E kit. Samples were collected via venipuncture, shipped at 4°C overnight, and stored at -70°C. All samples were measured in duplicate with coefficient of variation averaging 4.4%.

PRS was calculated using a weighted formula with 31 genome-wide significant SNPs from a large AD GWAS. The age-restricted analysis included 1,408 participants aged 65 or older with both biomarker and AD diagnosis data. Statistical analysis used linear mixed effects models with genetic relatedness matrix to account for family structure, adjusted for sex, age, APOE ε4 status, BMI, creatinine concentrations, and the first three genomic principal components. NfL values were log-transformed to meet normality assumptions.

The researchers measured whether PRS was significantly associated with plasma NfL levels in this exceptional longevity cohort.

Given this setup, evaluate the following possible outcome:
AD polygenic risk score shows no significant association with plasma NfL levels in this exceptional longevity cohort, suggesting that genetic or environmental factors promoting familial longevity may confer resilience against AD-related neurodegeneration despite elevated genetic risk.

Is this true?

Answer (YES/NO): YES